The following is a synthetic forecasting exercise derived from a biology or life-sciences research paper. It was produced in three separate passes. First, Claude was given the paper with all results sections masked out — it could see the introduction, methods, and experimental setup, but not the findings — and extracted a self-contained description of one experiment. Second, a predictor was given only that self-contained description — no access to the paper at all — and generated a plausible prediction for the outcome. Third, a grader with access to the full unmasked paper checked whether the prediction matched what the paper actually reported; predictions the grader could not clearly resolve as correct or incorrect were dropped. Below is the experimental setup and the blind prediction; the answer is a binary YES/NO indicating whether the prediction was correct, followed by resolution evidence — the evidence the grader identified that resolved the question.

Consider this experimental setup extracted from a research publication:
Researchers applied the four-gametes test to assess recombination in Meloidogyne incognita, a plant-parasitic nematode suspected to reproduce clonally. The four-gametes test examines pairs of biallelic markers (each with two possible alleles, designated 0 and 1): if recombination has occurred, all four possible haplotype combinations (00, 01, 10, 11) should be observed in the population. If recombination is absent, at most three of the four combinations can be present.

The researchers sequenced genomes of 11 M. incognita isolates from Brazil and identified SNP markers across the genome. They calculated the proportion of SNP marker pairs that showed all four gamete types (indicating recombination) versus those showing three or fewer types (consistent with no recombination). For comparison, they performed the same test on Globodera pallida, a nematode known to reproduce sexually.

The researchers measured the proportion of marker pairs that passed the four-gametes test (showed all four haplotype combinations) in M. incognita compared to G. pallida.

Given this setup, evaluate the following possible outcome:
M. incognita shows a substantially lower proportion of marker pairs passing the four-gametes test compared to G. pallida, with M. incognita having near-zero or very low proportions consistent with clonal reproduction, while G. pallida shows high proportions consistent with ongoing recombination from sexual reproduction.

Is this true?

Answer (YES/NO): YES